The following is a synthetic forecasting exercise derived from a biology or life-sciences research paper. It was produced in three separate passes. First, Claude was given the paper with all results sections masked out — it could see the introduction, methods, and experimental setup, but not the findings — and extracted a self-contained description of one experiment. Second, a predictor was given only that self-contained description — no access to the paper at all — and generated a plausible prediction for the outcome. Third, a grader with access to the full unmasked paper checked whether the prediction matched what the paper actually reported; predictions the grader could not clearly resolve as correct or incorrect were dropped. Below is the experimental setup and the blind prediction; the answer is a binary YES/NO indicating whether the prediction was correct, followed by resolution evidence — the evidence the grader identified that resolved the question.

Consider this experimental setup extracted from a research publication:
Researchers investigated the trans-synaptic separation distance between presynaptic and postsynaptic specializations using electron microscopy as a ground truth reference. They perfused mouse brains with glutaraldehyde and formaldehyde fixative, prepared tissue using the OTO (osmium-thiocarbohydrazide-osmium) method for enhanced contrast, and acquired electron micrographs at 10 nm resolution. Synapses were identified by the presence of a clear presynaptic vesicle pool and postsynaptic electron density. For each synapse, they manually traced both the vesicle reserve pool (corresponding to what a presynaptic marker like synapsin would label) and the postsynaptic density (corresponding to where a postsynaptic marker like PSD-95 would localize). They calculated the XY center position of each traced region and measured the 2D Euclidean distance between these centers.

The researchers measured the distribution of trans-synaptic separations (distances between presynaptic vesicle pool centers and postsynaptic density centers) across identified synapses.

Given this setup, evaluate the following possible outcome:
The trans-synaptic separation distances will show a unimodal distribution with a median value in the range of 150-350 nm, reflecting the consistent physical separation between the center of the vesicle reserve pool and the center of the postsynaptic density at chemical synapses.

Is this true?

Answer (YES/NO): YES